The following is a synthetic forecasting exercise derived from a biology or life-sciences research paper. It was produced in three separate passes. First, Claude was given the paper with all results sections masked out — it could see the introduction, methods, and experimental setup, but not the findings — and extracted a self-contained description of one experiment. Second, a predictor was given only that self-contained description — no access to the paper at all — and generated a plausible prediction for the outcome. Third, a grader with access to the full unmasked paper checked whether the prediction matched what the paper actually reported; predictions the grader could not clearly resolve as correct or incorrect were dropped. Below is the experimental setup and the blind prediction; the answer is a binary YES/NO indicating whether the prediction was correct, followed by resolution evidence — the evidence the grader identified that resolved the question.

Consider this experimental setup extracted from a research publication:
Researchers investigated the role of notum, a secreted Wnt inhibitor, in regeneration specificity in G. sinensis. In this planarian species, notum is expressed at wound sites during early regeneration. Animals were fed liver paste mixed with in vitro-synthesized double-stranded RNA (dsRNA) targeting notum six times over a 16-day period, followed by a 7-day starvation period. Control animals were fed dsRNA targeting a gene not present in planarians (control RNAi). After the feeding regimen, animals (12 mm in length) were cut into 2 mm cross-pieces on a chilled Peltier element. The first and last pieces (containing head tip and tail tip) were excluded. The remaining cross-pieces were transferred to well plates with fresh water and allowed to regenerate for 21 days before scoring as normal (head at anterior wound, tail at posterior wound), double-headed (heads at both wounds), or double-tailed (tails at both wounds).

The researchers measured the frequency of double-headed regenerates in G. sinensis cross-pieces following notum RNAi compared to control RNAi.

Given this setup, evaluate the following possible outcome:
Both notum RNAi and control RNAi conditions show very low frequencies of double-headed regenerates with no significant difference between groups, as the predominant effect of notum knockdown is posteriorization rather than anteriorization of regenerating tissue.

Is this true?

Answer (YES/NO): NO